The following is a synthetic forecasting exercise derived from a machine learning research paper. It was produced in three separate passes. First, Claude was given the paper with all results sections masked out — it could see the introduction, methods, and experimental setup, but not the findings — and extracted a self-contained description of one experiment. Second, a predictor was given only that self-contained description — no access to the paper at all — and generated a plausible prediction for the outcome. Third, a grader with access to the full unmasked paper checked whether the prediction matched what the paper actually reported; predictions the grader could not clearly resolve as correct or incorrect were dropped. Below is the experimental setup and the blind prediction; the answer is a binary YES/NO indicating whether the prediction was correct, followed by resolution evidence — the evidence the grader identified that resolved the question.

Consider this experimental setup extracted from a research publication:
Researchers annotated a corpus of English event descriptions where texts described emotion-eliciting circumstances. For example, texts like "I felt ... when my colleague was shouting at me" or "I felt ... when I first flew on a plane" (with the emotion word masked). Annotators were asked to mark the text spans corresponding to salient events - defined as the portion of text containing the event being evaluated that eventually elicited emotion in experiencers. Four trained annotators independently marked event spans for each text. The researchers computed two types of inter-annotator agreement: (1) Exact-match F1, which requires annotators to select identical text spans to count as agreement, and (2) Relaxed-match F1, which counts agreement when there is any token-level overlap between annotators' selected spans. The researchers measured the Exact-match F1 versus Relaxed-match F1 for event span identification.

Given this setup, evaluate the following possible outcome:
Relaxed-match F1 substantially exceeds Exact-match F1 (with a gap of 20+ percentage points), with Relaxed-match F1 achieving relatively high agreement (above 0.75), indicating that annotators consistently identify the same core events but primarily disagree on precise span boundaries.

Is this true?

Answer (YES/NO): YES